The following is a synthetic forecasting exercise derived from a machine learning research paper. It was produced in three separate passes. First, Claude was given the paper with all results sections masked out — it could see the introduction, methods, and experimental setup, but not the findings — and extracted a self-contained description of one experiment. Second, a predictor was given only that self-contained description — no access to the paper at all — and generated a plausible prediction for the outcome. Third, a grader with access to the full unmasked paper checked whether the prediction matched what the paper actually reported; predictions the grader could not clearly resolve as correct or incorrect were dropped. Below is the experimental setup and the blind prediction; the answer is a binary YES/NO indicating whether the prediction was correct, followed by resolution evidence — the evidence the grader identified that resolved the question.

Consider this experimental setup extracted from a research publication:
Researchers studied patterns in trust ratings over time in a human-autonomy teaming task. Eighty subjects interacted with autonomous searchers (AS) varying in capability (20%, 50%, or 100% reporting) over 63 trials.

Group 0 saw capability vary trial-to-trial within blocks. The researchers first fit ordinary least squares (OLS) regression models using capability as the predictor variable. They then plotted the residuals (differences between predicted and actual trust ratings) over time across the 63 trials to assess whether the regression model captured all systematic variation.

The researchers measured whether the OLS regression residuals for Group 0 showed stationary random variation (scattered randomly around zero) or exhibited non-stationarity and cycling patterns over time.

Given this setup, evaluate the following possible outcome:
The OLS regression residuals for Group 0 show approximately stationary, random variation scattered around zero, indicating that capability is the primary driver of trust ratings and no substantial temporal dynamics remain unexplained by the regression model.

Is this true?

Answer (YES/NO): NO